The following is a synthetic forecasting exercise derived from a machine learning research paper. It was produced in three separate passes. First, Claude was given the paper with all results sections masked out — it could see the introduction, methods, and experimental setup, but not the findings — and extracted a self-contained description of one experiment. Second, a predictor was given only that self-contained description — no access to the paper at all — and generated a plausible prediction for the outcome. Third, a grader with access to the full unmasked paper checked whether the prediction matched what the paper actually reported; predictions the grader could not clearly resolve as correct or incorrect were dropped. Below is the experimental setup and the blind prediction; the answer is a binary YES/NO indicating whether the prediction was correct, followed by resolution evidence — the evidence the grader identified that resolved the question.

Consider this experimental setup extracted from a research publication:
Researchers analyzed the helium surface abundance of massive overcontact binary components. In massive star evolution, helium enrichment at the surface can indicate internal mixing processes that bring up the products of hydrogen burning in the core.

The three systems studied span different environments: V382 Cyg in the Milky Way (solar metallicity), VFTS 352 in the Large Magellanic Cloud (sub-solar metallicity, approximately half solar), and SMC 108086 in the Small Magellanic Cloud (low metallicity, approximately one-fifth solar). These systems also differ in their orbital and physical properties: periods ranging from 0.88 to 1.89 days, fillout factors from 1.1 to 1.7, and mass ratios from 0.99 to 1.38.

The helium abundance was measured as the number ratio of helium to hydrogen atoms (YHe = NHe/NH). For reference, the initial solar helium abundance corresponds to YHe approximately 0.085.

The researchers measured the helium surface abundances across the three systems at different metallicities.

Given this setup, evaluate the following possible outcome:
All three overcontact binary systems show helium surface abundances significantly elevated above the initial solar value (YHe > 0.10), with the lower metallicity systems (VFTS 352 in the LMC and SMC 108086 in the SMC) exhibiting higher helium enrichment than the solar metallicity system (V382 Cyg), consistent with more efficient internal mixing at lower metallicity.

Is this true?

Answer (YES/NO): NO